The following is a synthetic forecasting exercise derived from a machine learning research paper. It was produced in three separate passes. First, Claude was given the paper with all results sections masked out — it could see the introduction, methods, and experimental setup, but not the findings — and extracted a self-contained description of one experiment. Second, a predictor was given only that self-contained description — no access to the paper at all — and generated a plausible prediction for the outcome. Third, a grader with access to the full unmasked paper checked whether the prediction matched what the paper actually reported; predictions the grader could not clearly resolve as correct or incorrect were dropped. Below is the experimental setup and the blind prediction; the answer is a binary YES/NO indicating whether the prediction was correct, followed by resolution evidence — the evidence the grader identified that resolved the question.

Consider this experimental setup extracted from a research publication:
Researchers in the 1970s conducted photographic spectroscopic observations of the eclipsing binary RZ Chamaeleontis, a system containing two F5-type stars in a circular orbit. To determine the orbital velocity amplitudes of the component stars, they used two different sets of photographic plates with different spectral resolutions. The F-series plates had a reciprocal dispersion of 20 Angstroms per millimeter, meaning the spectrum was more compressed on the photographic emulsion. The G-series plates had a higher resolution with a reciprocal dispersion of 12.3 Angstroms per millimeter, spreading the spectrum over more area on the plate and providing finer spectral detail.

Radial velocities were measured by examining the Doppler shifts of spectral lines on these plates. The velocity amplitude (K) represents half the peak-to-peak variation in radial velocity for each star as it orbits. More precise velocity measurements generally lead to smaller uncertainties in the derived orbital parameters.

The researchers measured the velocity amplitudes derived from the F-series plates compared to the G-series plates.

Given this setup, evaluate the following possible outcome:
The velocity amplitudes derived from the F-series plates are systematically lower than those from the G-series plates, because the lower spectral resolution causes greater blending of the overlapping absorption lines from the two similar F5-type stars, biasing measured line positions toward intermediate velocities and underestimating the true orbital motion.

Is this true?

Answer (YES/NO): YES